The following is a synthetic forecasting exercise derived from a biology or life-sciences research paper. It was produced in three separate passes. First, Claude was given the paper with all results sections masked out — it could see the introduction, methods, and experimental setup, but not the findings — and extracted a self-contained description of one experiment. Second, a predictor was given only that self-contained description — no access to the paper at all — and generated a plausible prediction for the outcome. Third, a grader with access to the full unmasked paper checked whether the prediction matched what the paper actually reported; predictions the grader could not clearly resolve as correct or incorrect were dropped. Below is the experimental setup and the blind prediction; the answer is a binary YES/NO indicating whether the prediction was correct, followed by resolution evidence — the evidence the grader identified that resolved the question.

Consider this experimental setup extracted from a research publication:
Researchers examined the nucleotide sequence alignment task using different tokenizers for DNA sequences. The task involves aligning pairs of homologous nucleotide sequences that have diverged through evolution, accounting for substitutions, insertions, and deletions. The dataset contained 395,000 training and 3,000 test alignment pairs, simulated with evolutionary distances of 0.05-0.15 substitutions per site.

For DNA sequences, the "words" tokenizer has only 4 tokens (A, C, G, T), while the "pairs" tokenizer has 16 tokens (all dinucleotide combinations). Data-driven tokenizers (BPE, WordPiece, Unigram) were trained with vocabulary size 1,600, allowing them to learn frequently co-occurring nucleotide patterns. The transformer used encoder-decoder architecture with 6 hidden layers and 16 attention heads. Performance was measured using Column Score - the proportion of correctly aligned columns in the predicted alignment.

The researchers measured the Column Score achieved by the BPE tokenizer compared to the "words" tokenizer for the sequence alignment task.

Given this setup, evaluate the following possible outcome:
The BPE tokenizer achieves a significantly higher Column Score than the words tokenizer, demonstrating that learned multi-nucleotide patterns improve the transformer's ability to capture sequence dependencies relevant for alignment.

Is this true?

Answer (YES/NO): NO